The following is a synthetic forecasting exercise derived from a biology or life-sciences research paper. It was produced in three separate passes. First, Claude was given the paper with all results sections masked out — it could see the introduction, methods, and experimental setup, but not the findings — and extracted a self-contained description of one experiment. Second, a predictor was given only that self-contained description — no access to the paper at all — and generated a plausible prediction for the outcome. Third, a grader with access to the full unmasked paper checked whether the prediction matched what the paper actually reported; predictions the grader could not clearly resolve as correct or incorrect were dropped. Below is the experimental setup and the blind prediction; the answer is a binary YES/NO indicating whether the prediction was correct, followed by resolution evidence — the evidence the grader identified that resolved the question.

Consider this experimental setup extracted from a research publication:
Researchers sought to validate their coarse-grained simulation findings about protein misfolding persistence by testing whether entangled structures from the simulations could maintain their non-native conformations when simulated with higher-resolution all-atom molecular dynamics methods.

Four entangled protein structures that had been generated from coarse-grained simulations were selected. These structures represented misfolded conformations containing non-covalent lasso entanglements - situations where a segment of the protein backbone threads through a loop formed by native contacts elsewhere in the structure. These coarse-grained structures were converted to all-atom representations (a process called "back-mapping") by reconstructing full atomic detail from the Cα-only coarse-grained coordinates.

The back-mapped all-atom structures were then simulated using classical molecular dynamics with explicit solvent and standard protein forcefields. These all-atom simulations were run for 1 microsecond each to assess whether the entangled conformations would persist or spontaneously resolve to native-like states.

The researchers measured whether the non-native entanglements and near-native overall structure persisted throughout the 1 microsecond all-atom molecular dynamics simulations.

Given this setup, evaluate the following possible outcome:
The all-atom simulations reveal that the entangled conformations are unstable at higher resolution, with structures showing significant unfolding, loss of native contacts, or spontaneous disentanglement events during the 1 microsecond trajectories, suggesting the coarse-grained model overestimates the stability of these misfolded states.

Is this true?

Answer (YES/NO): NO